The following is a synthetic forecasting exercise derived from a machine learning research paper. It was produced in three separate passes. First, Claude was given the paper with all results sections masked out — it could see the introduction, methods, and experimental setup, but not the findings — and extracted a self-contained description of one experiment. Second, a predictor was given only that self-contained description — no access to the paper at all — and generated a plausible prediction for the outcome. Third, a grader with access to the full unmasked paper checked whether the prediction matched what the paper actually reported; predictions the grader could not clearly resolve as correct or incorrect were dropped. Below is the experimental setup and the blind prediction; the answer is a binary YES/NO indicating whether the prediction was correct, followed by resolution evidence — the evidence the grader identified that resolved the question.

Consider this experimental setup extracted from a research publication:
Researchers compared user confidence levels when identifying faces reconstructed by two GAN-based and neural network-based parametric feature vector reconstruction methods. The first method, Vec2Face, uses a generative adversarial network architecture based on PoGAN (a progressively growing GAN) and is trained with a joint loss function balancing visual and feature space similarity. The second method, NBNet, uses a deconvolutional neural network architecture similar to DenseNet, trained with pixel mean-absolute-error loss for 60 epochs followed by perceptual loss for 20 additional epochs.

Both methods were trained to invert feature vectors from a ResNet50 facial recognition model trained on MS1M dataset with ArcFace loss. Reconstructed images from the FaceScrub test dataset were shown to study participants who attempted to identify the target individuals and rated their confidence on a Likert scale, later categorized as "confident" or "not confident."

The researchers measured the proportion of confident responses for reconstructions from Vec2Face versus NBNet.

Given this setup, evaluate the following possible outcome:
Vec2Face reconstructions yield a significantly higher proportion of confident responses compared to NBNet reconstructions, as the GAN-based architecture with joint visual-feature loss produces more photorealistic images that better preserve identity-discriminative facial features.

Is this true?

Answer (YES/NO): NO